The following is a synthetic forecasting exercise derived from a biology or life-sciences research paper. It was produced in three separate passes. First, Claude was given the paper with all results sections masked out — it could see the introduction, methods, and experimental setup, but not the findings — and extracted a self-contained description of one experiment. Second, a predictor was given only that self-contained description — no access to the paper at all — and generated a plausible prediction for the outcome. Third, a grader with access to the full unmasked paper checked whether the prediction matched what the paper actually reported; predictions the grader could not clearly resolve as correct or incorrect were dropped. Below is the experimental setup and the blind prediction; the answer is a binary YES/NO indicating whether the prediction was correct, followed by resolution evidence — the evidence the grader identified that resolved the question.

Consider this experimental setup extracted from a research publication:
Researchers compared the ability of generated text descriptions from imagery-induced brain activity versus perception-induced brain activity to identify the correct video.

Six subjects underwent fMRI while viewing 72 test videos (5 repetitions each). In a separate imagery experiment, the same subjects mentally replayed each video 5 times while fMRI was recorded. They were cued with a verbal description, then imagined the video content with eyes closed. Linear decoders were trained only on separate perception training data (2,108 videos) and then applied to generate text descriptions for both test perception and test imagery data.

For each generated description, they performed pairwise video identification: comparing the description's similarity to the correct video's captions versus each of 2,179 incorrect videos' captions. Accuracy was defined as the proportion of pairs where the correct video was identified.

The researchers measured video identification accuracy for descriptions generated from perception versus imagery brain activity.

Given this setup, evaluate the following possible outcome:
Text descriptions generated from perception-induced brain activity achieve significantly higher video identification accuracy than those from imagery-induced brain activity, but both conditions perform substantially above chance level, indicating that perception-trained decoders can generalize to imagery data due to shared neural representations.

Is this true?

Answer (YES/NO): YES